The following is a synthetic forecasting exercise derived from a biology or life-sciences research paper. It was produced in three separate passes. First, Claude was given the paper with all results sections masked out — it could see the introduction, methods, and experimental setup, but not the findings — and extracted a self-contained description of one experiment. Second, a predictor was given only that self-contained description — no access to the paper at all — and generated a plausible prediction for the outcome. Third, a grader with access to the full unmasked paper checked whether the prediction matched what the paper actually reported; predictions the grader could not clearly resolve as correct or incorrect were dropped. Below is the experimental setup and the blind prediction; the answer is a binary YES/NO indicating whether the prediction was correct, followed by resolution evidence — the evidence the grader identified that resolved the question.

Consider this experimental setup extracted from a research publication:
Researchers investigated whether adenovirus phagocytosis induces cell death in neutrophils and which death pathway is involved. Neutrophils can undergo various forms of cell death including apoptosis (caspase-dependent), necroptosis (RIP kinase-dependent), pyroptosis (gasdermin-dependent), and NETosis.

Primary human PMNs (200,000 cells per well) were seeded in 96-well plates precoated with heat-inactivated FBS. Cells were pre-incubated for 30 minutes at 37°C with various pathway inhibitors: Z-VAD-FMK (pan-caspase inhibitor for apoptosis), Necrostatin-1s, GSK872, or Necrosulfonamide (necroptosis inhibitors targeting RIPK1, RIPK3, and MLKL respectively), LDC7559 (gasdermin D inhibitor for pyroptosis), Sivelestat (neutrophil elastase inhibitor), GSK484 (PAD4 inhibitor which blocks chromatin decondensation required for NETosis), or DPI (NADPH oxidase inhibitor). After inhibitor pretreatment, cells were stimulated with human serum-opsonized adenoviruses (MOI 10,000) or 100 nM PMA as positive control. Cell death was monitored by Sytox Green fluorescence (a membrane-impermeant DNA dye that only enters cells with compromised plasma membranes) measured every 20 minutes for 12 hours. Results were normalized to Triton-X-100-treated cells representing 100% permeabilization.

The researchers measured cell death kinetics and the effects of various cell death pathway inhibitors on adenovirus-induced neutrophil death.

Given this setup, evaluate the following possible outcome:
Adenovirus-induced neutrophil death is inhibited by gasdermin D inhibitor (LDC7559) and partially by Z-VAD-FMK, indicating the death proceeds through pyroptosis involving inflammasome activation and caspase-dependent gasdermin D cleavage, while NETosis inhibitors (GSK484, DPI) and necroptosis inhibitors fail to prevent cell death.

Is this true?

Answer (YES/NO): NO